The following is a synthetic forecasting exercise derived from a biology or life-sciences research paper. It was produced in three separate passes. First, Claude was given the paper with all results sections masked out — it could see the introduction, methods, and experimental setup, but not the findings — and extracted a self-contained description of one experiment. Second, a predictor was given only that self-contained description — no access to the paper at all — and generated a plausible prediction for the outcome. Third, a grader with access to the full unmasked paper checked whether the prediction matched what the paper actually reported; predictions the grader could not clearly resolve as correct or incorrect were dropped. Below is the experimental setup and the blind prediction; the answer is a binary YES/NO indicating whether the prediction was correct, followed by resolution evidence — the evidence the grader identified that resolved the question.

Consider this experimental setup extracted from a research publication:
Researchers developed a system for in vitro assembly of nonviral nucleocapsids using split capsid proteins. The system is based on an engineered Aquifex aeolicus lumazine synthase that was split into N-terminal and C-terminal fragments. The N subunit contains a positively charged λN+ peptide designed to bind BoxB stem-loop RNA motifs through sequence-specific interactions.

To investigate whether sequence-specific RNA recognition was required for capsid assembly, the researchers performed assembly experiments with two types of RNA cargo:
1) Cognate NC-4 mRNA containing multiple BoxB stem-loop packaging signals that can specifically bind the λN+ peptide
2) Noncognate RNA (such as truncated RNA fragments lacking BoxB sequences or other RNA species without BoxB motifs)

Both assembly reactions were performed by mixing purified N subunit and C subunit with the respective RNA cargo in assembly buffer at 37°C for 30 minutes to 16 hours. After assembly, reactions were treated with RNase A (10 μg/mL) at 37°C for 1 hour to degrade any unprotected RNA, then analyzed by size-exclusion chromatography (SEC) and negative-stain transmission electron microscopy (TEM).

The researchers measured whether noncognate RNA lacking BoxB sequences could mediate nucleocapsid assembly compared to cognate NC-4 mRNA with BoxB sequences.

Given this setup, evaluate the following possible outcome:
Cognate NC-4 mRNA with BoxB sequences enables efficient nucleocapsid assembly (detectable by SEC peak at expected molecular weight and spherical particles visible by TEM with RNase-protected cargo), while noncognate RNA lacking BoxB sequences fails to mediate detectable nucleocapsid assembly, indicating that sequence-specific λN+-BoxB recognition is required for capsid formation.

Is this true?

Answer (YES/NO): NO